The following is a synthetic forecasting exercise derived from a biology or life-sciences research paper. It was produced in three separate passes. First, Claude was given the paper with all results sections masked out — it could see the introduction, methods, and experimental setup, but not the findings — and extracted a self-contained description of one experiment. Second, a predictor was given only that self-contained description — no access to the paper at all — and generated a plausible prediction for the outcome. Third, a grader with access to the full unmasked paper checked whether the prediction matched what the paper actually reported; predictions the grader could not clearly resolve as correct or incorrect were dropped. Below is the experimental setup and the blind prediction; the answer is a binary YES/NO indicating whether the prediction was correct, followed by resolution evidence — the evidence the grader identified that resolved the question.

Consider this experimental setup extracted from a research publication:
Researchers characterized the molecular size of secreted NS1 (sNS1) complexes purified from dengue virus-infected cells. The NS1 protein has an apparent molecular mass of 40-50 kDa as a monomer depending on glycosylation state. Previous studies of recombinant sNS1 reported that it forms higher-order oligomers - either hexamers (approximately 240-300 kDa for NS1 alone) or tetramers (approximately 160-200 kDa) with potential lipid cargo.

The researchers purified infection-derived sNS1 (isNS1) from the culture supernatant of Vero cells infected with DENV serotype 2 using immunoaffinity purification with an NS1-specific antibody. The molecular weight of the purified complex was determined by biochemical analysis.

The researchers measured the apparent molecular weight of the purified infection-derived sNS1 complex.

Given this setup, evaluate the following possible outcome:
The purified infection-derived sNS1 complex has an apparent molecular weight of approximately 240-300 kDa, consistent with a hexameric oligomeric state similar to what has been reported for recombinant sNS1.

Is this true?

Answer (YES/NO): NO